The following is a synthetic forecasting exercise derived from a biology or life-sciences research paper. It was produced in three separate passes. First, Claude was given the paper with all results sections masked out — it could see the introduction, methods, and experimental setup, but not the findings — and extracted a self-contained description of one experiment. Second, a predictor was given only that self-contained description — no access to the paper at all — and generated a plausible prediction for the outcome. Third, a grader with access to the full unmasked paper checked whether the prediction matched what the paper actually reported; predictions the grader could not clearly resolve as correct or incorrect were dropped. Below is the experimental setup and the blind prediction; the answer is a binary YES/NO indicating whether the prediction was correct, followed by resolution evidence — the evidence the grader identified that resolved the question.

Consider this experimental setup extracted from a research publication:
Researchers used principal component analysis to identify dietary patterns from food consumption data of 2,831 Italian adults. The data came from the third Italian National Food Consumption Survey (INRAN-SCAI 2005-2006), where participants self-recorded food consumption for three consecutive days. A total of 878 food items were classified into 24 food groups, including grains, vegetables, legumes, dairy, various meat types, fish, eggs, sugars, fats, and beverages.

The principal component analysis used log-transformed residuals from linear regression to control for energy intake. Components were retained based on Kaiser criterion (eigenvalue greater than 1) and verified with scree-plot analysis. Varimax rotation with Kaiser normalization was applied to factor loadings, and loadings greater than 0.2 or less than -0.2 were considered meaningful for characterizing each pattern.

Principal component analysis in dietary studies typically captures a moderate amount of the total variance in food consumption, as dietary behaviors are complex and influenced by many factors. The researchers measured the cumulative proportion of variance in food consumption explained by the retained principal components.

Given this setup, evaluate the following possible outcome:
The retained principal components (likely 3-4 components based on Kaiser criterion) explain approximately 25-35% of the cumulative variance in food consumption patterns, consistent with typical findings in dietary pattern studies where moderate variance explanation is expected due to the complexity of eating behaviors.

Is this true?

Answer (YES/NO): NO